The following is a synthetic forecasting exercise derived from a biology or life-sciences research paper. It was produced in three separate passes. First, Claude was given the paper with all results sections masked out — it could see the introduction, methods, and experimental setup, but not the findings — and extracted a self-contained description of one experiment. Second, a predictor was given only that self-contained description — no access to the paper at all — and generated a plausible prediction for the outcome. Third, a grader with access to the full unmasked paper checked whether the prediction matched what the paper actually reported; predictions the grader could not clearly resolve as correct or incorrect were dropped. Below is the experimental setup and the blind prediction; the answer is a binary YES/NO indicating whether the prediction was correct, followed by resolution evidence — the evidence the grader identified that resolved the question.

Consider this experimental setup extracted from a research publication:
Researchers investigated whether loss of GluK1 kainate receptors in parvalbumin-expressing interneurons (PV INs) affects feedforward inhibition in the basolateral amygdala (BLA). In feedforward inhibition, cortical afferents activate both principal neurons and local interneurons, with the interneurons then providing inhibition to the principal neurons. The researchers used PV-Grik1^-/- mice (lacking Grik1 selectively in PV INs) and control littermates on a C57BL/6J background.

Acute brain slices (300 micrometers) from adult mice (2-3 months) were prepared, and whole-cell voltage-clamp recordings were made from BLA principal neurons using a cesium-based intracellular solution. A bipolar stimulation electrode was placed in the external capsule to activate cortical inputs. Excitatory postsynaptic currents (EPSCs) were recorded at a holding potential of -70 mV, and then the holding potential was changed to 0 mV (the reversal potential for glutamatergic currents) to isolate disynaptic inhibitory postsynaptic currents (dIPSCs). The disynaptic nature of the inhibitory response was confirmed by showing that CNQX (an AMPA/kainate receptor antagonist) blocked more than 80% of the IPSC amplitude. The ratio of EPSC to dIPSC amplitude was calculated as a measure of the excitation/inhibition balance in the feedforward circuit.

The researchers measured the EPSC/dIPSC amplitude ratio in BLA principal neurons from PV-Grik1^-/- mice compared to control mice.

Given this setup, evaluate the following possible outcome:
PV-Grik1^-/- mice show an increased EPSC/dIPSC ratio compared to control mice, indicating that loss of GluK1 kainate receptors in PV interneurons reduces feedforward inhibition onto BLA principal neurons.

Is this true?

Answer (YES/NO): NO